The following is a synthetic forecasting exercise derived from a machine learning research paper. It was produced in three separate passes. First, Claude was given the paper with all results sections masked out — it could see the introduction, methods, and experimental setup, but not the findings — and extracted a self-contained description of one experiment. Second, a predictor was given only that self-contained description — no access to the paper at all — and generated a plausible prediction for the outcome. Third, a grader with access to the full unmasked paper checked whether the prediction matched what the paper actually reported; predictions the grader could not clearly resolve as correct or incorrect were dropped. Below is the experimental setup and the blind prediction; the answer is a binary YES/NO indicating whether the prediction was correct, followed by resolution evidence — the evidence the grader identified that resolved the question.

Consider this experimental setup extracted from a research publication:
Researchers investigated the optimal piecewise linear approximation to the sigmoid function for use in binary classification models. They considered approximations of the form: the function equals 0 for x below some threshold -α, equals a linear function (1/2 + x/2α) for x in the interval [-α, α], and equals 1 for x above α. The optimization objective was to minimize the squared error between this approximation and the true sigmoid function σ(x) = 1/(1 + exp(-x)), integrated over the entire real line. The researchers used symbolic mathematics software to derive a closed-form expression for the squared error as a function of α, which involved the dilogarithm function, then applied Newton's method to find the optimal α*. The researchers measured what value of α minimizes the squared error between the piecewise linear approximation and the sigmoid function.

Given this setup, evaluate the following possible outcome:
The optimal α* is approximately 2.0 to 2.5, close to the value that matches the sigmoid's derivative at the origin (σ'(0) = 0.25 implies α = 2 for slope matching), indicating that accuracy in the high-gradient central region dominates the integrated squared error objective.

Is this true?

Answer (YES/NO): NO